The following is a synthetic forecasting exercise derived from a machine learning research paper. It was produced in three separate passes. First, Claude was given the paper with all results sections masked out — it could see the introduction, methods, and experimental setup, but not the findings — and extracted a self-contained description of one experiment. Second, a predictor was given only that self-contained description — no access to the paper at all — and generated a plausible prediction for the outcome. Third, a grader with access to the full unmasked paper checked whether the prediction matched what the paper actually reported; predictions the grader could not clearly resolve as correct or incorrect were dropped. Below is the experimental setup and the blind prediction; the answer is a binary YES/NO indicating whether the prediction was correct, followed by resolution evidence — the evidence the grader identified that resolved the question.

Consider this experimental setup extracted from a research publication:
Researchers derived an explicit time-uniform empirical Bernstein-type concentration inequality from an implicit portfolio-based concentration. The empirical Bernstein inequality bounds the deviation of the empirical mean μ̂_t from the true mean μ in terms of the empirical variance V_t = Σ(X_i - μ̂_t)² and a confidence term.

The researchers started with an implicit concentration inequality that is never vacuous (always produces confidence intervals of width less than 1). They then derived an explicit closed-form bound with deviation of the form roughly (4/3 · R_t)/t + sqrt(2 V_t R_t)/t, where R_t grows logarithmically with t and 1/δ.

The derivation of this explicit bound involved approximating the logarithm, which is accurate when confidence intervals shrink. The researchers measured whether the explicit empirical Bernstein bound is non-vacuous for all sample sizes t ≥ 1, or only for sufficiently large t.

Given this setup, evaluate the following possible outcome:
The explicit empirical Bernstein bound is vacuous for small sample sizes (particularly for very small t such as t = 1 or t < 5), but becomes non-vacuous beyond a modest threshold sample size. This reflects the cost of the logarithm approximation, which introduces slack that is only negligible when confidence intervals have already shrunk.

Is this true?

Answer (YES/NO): YES